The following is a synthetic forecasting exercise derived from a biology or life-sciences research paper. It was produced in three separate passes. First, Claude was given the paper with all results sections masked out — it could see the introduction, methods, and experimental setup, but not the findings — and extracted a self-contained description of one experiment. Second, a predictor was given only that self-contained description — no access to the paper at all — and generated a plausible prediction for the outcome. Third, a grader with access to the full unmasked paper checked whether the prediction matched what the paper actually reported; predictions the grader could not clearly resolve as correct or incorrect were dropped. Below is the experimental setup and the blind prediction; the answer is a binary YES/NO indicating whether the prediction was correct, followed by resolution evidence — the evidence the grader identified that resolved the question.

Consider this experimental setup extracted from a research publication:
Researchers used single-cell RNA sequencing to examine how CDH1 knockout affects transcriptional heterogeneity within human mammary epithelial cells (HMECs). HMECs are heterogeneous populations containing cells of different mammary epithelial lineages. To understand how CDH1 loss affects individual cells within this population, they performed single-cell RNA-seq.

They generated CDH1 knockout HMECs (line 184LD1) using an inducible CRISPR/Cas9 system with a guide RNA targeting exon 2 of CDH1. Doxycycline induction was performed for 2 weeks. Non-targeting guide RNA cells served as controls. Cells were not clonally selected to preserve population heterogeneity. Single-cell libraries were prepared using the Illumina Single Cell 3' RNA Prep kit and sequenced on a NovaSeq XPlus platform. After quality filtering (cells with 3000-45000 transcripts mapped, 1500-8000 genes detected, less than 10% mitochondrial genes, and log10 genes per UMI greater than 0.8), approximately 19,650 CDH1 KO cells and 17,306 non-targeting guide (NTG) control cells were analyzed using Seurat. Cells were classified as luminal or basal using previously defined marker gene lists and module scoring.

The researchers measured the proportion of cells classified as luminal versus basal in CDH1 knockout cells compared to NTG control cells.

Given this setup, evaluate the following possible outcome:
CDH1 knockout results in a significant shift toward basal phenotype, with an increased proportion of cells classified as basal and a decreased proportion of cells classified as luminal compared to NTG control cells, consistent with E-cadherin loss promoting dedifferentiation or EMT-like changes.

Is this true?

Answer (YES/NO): NO